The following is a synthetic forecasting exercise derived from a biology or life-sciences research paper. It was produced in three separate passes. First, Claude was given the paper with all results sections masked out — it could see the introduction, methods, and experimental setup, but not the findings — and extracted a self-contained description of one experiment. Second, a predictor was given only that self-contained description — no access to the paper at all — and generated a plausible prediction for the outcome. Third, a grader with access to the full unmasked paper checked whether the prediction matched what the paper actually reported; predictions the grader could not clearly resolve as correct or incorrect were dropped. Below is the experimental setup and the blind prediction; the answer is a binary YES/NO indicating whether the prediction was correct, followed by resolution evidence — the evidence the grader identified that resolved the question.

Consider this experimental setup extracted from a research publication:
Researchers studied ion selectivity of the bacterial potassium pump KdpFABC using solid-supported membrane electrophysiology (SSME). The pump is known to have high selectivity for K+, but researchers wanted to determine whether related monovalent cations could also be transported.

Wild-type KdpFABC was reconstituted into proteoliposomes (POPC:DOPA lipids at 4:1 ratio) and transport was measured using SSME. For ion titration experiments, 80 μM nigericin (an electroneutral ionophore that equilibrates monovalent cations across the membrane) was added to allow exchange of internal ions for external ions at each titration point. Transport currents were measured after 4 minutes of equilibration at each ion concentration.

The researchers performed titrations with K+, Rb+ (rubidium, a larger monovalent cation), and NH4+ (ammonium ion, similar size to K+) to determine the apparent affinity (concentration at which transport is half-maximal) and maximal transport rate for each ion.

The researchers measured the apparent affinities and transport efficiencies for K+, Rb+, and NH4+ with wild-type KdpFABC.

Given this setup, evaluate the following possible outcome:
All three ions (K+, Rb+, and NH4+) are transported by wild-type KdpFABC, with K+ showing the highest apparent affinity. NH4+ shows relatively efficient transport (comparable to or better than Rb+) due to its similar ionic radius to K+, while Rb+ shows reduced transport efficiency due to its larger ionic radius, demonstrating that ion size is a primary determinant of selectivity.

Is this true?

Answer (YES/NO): NO